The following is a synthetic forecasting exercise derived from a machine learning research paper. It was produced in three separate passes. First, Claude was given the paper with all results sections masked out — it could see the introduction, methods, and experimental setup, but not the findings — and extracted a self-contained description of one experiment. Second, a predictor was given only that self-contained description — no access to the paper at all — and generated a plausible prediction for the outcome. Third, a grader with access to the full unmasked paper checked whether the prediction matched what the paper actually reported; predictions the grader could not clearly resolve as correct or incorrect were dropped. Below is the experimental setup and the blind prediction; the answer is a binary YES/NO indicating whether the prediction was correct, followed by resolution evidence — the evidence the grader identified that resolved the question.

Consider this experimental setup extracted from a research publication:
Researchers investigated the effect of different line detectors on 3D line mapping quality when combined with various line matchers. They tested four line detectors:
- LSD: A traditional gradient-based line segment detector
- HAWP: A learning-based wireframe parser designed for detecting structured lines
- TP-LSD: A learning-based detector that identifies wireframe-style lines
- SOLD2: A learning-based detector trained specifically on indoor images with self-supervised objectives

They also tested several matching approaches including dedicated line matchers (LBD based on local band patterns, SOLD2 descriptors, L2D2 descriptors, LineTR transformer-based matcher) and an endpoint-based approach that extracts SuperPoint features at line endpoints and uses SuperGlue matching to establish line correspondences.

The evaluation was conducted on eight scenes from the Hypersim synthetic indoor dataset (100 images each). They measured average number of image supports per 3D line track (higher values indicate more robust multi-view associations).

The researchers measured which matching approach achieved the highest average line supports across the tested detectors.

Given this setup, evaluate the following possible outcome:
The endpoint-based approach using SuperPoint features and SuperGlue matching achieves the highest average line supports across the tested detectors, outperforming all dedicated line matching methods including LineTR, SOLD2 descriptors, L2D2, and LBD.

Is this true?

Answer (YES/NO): YES